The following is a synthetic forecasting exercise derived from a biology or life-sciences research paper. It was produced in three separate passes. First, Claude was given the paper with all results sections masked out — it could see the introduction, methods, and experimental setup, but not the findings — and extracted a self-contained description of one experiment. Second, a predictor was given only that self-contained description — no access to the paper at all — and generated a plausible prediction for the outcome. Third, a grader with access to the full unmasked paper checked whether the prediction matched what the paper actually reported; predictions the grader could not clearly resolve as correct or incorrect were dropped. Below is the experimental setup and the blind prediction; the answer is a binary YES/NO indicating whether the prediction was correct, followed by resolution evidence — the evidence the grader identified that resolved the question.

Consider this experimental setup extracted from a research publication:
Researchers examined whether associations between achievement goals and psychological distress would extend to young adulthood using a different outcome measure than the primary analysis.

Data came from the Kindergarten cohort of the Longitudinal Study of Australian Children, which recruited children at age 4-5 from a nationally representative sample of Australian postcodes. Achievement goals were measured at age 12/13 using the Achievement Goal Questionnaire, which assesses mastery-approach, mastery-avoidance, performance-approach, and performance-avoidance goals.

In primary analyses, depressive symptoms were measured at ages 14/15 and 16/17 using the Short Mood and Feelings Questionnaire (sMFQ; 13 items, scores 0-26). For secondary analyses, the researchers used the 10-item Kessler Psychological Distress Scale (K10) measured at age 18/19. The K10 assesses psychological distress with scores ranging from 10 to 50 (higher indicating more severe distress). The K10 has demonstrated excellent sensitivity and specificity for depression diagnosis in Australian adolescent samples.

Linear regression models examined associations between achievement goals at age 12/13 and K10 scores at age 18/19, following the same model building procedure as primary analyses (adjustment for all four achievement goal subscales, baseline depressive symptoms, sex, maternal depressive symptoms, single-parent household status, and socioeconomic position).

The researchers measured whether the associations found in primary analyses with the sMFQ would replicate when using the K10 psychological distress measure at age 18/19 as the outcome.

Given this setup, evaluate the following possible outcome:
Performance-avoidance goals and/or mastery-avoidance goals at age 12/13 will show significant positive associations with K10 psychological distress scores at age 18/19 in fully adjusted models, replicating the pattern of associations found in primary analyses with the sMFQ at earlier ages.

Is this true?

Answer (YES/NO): YES